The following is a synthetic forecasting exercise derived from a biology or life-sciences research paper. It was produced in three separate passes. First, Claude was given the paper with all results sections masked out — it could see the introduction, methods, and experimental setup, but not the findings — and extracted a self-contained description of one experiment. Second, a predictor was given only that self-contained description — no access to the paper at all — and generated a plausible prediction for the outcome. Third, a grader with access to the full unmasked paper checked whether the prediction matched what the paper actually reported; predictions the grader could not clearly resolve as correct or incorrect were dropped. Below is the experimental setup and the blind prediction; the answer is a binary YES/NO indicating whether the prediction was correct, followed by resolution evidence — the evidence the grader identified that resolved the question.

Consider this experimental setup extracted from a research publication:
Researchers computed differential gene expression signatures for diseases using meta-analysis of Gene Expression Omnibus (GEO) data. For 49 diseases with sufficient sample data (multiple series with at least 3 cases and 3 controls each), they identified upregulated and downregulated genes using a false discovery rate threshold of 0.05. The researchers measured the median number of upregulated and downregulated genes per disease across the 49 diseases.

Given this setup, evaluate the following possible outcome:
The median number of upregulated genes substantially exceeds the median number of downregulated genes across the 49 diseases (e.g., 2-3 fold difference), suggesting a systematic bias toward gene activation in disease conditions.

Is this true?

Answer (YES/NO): NO